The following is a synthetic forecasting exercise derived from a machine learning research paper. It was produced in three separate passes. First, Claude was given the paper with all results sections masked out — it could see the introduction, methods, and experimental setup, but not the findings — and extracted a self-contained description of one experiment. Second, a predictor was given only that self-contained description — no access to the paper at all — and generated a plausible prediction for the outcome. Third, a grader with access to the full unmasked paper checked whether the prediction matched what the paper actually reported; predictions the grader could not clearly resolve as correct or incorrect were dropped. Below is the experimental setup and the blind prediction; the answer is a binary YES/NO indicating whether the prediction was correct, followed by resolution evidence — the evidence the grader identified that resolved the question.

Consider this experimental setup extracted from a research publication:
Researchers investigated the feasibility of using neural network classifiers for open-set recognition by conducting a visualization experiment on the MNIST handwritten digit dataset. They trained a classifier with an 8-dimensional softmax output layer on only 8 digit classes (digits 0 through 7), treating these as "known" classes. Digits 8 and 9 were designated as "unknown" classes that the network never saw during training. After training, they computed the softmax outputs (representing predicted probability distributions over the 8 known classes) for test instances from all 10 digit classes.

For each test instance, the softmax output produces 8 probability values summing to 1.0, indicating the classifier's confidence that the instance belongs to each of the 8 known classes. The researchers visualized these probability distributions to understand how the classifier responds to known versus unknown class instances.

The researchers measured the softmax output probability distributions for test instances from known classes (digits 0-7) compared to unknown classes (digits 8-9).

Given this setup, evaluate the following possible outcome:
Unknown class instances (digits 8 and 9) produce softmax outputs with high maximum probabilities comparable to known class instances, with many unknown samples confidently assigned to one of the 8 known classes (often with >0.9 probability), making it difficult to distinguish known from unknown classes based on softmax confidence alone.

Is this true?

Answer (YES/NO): NO